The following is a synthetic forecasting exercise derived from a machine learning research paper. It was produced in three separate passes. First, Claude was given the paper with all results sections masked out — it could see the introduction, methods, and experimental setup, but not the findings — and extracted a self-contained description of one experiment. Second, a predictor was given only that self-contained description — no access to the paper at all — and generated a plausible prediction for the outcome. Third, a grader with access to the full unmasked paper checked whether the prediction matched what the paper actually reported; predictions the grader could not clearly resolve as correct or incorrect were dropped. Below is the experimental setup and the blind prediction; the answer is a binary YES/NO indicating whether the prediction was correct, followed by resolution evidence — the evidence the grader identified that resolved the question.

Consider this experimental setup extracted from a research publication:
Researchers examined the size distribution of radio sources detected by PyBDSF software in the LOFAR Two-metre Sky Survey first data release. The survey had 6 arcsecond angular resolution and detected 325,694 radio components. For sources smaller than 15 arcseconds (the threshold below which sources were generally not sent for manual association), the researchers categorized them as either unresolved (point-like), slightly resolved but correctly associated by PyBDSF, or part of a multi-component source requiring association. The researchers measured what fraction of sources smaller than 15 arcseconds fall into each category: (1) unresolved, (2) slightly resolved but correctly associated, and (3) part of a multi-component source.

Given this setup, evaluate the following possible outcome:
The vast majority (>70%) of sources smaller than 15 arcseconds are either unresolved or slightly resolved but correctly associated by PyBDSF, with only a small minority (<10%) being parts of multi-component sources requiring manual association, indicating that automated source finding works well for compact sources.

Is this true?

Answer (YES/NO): YES